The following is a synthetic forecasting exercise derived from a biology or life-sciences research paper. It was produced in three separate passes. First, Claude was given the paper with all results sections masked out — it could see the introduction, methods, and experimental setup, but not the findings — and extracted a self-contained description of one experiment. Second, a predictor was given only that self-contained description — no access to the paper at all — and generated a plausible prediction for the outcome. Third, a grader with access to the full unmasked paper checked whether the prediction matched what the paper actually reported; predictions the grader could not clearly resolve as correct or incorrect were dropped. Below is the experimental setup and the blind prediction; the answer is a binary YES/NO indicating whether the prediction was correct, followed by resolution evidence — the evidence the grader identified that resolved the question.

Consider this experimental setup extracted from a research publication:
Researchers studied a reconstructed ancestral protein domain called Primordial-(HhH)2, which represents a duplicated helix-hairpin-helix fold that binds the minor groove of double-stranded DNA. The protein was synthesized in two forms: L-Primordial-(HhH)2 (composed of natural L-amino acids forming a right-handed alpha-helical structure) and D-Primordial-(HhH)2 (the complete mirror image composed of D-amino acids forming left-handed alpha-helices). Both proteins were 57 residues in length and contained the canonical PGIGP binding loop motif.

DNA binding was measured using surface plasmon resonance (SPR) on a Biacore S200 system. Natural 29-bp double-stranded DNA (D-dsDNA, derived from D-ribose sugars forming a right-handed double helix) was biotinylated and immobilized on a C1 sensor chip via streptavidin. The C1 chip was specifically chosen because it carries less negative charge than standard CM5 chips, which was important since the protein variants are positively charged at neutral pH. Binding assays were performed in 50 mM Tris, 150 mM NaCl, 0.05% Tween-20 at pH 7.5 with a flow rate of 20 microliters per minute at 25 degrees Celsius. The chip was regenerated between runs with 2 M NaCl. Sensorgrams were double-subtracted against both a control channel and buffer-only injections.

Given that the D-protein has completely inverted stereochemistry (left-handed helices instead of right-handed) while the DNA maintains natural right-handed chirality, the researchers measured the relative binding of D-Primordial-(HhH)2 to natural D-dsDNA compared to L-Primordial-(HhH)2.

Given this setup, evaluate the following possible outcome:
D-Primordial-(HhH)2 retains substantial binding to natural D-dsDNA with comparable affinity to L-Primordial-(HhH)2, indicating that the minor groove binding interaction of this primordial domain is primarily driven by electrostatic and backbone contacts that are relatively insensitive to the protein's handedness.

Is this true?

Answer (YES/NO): NO